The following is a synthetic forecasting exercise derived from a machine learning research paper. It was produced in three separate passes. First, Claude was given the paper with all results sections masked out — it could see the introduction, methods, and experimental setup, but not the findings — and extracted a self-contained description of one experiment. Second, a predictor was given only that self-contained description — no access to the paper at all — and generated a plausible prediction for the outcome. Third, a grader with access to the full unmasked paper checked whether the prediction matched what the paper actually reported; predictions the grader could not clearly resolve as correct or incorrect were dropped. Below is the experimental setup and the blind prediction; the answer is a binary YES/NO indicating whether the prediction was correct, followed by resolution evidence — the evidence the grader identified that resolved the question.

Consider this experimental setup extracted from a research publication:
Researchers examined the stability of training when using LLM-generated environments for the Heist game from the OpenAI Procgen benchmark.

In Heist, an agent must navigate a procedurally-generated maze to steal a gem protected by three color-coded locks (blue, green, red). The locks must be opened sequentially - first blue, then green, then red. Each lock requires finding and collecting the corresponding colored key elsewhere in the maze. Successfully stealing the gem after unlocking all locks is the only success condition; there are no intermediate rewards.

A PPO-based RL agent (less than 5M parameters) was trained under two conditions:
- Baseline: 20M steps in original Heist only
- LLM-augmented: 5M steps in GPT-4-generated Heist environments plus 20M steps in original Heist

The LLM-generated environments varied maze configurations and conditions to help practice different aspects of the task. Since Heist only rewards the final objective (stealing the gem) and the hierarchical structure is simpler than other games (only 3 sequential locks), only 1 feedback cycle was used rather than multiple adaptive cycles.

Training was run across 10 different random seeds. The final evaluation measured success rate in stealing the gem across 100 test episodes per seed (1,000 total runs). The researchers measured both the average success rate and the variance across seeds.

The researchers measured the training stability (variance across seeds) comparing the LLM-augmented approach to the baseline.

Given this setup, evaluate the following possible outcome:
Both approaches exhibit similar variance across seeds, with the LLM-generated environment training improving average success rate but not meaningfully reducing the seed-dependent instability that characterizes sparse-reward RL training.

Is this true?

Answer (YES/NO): NO